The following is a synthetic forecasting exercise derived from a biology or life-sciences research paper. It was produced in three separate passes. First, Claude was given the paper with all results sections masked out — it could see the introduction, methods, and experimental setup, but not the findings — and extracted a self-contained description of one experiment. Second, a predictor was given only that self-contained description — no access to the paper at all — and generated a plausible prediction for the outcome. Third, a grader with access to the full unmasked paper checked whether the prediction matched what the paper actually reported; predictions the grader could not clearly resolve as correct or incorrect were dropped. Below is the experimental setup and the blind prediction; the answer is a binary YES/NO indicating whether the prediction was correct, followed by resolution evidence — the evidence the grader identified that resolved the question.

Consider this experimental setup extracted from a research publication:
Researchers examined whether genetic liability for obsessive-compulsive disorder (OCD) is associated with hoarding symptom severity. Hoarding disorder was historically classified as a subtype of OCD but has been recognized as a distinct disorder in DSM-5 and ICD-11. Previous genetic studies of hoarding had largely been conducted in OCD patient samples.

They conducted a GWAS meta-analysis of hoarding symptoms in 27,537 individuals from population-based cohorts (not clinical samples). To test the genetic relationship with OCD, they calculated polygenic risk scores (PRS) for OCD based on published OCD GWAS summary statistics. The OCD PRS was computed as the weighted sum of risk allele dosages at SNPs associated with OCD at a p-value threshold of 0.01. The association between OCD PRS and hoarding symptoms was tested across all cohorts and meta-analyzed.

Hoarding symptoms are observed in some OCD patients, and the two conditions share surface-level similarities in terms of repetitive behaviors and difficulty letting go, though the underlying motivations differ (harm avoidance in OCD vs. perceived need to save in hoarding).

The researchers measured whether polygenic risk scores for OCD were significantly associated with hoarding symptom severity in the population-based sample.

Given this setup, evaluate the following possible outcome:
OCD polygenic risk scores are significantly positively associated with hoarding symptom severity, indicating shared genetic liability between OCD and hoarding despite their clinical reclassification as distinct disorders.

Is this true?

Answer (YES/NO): NO